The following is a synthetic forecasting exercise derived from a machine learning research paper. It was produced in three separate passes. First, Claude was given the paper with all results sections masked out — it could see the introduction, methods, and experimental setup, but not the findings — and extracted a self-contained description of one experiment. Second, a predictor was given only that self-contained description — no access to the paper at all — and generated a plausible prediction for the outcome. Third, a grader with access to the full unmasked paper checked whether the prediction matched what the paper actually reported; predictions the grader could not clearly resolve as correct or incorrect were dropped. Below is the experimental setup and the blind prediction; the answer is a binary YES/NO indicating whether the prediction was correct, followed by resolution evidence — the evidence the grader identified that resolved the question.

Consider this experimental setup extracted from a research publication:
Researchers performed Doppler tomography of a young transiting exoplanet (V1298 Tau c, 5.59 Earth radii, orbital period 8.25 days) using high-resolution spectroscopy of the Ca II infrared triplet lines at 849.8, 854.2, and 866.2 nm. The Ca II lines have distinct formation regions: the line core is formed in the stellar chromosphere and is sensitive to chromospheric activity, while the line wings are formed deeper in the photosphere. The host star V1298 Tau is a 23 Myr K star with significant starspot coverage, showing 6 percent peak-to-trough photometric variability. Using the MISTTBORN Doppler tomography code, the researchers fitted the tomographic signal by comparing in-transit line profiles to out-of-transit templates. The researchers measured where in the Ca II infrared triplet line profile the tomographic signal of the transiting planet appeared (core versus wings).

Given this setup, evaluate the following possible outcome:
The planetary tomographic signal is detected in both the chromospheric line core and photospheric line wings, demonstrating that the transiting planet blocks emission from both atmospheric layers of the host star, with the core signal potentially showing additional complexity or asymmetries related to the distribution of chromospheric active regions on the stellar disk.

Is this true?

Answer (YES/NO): NO